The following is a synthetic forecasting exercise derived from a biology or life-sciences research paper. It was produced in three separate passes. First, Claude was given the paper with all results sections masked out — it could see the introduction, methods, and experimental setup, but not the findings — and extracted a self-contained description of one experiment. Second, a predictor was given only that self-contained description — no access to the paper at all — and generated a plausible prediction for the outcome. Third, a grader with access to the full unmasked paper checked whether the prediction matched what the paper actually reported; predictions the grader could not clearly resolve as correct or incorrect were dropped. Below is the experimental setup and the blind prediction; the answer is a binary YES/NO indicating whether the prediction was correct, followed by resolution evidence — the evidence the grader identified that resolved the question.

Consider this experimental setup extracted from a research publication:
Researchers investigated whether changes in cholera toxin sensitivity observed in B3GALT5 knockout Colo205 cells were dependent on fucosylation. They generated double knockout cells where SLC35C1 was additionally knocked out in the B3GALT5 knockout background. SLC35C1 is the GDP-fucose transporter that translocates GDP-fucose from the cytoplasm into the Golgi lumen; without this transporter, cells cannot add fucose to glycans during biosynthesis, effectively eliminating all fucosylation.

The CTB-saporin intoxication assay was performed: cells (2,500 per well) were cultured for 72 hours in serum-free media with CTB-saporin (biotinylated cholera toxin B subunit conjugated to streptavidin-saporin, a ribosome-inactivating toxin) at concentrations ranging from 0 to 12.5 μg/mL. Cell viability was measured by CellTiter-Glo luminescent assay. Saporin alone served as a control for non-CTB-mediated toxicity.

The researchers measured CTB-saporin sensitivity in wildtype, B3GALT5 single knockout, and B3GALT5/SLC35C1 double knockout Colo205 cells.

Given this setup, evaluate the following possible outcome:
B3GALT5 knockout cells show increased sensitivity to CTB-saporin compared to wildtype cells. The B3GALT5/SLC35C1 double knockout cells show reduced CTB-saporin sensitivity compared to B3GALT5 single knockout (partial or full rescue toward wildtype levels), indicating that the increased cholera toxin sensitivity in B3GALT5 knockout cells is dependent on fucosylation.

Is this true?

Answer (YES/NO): YES